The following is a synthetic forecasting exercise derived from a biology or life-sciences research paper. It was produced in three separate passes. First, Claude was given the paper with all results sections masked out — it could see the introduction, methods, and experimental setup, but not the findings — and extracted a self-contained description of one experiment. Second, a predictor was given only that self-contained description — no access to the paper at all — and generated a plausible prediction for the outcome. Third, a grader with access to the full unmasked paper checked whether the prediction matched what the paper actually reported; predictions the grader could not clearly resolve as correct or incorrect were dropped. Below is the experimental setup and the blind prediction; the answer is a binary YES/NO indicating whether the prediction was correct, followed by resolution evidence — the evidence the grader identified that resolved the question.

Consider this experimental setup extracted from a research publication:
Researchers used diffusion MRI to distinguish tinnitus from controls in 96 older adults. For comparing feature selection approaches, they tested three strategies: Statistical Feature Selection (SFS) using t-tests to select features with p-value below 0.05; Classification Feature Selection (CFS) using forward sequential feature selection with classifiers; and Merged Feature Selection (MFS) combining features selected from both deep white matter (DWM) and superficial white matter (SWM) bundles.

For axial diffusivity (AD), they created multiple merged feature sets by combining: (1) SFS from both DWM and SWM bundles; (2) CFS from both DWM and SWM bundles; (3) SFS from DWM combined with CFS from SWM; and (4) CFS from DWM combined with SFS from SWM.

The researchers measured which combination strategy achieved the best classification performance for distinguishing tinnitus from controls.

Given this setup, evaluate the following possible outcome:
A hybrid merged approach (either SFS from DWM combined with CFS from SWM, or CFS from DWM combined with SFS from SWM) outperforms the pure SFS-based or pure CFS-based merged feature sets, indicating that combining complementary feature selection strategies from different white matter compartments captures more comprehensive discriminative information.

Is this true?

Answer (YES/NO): YES